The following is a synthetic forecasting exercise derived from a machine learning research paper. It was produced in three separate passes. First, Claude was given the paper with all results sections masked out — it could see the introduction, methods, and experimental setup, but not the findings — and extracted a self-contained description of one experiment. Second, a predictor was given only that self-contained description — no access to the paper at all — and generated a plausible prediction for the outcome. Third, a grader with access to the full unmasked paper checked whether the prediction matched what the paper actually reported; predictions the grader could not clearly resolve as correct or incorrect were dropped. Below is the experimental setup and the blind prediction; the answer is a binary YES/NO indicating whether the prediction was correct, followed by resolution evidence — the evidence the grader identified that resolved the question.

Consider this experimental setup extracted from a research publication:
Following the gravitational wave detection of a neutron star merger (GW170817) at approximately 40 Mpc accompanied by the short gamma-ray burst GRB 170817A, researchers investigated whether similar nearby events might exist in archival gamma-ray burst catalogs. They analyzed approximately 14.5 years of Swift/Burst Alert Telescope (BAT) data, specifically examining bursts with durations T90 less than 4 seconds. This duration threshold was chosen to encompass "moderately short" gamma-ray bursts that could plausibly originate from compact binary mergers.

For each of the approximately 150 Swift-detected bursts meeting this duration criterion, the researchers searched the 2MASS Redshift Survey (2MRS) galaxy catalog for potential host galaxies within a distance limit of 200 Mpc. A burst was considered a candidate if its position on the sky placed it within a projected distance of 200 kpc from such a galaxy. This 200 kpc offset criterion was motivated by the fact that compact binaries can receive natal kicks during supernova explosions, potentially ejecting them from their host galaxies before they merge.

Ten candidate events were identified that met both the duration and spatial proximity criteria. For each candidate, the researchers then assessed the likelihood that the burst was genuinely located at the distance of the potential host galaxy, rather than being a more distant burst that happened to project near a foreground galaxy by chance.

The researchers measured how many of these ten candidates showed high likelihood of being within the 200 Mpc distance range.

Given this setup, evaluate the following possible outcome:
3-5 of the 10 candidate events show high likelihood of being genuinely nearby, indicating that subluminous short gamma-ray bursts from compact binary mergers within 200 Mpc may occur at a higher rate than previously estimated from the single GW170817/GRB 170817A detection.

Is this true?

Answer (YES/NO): NO